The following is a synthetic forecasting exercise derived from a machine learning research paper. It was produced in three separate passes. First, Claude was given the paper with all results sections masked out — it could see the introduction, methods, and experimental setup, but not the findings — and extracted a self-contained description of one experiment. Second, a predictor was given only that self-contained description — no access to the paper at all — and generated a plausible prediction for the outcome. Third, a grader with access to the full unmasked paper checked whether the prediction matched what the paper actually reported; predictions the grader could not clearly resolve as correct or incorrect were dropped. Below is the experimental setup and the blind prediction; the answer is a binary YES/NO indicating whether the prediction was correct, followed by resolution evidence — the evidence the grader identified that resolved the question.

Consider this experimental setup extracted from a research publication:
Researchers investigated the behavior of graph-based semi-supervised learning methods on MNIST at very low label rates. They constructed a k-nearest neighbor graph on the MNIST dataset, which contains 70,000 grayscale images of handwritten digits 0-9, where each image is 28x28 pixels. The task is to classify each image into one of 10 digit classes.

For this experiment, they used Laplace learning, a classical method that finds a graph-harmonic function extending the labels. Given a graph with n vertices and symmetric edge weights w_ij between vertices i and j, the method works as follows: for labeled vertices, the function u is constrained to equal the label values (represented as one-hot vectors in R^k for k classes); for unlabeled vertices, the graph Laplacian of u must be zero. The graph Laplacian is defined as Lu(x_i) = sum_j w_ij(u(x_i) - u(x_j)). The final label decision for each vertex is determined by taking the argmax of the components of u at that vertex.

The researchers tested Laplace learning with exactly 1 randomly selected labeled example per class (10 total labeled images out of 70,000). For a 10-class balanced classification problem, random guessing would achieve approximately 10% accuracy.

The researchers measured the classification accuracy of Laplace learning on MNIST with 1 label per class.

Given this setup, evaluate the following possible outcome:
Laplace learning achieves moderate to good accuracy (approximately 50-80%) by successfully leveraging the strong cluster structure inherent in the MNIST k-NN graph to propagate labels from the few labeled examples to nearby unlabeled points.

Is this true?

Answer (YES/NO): NO